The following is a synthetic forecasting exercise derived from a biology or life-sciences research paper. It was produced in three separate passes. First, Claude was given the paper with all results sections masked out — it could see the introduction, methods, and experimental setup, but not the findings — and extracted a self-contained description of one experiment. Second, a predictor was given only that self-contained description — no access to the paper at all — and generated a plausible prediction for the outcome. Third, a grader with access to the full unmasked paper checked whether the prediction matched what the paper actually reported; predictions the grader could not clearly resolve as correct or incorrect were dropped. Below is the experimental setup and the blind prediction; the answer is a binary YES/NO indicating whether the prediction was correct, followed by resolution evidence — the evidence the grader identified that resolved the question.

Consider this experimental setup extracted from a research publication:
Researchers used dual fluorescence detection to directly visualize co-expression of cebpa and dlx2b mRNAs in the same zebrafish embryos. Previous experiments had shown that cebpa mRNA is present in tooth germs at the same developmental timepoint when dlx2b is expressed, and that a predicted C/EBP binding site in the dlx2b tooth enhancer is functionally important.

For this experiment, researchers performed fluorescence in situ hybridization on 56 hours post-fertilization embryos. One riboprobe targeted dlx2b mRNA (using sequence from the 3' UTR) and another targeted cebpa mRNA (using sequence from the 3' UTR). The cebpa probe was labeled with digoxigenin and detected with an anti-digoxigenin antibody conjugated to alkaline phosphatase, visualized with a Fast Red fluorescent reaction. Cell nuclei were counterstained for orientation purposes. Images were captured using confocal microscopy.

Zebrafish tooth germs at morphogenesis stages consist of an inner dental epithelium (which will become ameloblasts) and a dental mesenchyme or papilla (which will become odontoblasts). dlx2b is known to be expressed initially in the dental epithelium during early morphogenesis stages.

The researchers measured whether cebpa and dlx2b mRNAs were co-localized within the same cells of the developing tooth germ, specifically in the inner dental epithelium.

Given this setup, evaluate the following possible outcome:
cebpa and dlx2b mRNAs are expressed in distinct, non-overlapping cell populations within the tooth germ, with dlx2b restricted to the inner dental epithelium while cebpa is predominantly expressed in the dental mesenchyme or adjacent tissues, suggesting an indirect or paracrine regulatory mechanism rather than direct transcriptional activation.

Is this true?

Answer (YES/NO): NO